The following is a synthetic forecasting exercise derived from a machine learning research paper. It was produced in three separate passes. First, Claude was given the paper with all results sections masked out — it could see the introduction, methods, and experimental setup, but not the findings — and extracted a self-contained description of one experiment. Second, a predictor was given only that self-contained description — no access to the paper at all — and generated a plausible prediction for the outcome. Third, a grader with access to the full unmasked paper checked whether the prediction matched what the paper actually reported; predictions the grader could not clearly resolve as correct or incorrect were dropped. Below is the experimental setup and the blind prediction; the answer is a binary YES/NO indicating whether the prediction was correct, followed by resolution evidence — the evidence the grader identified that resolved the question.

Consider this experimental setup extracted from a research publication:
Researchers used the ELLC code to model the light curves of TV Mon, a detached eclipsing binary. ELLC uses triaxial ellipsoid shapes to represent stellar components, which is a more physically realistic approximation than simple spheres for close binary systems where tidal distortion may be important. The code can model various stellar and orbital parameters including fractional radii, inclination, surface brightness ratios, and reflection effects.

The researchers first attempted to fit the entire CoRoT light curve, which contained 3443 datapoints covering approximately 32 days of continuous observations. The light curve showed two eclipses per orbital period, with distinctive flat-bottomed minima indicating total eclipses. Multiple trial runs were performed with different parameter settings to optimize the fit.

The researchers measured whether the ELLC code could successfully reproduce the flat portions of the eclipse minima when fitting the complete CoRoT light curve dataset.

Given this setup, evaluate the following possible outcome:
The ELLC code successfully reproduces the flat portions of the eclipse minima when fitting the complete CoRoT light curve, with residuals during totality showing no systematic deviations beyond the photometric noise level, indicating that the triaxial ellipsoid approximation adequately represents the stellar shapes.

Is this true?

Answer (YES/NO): NO